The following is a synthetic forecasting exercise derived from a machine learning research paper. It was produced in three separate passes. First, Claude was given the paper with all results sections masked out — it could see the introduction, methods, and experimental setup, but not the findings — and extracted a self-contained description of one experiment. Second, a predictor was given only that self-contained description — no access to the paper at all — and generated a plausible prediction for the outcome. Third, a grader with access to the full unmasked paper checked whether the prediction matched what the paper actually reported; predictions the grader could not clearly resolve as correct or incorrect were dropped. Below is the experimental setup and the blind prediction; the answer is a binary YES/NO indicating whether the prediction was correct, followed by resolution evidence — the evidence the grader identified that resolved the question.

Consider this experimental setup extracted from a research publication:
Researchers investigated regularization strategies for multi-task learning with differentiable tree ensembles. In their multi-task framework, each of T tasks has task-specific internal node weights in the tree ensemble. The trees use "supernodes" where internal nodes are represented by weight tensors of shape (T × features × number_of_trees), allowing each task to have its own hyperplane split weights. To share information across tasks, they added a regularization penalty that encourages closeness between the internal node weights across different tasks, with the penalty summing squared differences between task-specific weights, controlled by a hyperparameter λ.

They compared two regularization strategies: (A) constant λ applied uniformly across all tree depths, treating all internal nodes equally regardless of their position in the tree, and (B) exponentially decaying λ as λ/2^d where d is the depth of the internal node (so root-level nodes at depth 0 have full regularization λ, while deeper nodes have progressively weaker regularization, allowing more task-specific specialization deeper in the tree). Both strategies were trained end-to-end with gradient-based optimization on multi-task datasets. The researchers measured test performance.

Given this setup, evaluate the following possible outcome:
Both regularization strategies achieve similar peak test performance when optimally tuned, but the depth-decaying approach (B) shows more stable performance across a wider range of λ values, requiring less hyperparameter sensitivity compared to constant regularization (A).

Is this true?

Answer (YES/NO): NO